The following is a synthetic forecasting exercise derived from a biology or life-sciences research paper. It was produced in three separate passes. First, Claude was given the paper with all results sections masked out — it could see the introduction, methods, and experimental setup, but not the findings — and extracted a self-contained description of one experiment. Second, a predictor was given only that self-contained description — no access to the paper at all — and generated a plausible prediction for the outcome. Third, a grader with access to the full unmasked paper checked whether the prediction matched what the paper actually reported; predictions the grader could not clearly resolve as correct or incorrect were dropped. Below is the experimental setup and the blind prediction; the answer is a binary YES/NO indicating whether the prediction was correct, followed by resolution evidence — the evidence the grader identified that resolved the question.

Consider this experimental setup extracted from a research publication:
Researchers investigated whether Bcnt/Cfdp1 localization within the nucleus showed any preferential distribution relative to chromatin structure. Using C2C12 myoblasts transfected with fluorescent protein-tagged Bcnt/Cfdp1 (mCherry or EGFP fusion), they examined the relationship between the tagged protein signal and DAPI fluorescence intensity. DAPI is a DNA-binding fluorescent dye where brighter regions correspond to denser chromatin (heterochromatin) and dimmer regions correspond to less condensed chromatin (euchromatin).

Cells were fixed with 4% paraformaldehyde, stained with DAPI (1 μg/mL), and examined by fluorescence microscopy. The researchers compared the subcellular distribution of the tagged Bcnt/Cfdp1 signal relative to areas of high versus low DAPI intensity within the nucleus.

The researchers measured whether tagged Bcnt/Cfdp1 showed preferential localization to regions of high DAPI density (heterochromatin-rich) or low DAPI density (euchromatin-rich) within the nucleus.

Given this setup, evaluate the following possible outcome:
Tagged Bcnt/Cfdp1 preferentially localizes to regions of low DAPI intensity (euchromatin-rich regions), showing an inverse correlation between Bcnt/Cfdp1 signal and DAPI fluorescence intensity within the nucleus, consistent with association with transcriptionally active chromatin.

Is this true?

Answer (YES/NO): YES